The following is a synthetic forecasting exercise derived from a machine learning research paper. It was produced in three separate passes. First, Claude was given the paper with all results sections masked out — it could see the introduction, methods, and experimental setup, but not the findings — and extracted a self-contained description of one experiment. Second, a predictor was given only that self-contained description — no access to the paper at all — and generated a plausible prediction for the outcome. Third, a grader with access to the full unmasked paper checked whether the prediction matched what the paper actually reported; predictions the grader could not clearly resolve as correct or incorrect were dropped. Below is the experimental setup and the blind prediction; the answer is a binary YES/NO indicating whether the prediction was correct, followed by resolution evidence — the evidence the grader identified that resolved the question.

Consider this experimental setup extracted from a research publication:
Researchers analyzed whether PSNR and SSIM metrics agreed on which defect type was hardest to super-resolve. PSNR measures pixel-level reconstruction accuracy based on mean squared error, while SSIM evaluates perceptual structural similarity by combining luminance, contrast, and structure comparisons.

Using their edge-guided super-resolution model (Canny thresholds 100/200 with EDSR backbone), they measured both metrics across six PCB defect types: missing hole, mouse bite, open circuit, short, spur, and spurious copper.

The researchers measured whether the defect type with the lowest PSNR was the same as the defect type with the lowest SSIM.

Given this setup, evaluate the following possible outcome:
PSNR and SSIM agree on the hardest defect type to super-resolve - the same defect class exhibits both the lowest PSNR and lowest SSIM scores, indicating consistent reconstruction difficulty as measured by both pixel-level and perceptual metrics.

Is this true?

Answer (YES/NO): NO